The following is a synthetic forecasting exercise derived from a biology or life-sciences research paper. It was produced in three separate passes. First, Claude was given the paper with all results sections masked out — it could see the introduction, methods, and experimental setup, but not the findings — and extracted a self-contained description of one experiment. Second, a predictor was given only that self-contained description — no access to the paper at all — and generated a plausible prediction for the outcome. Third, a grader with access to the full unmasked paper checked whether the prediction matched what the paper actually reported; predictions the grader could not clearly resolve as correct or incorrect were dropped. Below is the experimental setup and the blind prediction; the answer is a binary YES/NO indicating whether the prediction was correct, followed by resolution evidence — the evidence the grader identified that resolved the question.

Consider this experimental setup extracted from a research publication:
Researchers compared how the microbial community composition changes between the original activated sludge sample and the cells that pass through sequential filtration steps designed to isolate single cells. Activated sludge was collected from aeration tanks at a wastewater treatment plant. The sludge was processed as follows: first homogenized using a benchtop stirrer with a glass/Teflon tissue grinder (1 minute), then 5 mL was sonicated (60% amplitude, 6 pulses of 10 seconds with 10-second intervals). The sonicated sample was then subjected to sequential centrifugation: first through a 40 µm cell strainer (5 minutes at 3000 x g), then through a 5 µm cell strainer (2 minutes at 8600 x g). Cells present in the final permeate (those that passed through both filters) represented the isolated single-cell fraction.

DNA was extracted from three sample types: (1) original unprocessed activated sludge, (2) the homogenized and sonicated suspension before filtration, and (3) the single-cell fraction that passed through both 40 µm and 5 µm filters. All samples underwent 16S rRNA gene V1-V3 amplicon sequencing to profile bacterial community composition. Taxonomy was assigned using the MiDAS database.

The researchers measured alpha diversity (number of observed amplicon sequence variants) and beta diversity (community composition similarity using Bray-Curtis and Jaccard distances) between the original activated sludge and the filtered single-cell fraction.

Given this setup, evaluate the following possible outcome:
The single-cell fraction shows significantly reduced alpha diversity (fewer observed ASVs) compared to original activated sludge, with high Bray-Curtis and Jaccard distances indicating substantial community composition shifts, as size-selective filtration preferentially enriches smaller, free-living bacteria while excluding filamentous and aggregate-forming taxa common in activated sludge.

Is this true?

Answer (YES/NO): NO